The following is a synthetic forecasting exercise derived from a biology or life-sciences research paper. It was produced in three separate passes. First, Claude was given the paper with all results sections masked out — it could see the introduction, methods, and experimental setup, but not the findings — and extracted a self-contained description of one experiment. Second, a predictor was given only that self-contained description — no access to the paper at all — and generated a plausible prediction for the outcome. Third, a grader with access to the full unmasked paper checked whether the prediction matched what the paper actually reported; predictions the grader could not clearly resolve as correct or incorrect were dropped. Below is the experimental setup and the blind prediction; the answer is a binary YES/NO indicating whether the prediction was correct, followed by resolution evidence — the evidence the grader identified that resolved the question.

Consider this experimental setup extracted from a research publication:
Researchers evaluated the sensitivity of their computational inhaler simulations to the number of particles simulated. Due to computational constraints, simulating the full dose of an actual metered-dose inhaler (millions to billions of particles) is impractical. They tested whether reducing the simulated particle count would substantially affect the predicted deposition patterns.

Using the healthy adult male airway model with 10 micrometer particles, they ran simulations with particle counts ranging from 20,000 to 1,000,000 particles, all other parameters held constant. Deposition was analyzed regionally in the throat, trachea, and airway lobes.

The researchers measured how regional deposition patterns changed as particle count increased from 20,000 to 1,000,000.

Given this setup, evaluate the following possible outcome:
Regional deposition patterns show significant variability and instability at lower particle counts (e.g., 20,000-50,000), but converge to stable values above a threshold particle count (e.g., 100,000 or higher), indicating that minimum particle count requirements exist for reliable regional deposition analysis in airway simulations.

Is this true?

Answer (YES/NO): NO